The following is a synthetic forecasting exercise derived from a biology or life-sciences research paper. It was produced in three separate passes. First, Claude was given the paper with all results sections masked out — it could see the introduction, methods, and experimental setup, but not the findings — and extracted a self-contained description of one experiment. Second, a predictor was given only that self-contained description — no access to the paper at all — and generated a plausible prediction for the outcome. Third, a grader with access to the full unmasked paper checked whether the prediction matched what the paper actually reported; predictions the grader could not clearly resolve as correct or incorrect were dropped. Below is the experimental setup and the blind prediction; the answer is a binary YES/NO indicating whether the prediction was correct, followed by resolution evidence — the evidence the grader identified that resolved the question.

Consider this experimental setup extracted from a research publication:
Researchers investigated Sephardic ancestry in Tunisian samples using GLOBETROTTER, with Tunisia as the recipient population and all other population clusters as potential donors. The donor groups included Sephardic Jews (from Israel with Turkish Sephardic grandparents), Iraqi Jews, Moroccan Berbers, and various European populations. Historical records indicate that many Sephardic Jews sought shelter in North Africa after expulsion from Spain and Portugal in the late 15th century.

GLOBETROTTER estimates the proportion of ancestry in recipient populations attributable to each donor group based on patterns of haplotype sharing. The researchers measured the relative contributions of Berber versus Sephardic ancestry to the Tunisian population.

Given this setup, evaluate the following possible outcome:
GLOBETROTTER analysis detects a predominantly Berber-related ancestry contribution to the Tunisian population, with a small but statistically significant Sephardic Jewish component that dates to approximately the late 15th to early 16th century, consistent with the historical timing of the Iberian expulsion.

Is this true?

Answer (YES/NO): NO